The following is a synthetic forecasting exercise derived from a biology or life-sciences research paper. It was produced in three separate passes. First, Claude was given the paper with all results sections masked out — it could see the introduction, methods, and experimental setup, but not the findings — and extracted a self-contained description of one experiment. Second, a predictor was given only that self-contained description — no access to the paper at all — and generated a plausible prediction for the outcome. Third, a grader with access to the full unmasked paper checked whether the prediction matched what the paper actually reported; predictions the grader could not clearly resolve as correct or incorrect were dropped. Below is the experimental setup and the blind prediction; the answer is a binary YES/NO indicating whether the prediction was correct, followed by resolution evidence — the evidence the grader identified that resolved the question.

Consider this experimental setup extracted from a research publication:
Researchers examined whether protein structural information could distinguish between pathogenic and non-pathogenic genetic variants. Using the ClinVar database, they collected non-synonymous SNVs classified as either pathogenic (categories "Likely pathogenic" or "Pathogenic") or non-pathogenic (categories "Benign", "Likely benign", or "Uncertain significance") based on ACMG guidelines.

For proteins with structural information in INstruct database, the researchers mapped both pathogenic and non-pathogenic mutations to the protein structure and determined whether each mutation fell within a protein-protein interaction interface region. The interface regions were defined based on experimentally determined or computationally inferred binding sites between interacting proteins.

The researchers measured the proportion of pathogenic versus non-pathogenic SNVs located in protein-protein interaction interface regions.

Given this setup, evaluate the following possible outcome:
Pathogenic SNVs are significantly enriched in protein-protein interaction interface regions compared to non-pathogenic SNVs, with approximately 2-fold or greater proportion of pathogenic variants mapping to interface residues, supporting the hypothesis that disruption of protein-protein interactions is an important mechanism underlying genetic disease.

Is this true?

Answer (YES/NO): YES